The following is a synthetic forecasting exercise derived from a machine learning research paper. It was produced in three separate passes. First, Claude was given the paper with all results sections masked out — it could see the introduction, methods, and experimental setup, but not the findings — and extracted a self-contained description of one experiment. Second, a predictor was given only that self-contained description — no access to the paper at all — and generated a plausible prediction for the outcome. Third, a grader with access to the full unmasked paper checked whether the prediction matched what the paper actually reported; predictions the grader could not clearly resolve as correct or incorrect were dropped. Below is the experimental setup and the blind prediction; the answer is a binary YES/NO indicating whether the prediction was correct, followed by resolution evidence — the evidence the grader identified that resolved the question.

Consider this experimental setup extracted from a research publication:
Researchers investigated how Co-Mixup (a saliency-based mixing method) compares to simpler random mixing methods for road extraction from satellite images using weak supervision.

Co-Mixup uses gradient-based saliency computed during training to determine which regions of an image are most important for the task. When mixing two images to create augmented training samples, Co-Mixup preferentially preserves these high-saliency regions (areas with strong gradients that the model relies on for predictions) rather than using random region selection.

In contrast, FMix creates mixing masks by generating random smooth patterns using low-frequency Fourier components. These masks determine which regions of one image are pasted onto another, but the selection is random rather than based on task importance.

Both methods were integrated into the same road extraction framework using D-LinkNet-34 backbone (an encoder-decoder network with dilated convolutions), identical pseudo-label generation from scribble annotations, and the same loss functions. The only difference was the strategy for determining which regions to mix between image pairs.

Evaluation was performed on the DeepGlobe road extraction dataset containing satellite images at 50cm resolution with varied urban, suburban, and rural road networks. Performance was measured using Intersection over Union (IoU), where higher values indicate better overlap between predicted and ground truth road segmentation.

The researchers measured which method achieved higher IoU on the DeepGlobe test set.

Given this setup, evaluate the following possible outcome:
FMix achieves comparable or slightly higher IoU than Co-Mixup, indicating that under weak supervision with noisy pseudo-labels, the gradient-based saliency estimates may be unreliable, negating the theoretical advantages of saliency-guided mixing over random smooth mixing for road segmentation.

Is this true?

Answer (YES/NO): NO